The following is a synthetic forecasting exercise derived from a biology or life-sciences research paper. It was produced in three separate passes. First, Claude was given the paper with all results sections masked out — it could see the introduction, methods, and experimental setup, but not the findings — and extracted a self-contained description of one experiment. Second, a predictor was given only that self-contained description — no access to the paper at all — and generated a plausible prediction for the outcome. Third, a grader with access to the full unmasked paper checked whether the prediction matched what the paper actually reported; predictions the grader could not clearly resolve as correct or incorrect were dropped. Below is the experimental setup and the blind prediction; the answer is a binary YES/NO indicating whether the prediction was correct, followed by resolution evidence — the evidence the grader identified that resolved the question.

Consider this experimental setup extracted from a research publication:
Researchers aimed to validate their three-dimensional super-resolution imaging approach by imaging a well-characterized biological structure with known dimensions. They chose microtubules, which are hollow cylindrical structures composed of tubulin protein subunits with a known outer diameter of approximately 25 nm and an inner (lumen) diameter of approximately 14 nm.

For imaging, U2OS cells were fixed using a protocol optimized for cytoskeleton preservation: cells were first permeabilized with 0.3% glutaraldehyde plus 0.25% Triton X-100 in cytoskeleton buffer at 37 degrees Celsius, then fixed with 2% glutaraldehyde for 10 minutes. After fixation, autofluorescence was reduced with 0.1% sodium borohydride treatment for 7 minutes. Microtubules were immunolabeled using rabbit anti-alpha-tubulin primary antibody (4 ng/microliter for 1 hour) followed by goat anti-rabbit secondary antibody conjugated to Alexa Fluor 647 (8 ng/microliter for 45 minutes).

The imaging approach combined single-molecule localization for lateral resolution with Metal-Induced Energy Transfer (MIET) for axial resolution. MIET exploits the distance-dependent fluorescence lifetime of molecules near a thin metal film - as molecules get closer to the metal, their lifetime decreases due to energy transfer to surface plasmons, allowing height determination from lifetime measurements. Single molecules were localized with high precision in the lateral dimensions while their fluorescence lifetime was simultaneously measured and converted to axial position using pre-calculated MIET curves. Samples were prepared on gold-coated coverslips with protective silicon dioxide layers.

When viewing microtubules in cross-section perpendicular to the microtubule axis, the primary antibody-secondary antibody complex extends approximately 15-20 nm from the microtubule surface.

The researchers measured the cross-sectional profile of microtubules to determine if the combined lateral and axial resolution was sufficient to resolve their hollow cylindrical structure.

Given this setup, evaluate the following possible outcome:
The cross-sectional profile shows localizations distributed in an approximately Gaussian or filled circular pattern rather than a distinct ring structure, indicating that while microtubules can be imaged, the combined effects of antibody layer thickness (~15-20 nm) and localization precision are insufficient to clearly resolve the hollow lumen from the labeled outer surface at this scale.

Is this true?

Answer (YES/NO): NO